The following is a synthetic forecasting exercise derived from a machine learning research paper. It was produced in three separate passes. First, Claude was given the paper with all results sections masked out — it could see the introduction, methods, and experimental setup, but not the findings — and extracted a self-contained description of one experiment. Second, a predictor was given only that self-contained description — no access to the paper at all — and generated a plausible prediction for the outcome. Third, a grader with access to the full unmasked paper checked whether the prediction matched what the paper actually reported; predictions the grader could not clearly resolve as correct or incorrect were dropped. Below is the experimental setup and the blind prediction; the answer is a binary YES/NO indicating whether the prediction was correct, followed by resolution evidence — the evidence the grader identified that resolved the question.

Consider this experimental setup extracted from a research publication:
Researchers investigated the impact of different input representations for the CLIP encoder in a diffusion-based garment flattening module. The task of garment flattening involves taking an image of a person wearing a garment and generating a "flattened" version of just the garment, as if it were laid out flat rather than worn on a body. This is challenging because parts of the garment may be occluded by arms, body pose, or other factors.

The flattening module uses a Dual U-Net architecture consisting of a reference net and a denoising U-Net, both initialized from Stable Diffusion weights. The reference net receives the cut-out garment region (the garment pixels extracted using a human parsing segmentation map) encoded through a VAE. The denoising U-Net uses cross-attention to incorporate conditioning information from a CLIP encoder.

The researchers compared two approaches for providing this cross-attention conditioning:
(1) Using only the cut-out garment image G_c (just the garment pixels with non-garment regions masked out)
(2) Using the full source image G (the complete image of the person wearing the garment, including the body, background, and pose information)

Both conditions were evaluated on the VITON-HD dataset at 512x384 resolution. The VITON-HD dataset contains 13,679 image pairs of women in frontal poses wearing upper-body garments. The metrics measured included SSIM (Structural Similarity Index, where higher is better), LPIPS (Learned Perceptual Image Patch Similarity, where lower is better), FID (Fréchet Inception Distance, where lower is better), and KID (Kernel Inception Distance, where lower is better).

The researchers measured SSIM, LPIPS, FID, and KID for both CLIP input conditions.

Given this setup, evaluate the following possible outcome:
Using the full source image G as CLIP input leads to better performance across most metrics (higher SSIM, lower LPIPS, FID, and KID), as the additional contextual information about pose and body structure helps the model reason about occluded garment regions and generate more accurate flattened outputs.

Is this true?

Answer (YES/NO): YES